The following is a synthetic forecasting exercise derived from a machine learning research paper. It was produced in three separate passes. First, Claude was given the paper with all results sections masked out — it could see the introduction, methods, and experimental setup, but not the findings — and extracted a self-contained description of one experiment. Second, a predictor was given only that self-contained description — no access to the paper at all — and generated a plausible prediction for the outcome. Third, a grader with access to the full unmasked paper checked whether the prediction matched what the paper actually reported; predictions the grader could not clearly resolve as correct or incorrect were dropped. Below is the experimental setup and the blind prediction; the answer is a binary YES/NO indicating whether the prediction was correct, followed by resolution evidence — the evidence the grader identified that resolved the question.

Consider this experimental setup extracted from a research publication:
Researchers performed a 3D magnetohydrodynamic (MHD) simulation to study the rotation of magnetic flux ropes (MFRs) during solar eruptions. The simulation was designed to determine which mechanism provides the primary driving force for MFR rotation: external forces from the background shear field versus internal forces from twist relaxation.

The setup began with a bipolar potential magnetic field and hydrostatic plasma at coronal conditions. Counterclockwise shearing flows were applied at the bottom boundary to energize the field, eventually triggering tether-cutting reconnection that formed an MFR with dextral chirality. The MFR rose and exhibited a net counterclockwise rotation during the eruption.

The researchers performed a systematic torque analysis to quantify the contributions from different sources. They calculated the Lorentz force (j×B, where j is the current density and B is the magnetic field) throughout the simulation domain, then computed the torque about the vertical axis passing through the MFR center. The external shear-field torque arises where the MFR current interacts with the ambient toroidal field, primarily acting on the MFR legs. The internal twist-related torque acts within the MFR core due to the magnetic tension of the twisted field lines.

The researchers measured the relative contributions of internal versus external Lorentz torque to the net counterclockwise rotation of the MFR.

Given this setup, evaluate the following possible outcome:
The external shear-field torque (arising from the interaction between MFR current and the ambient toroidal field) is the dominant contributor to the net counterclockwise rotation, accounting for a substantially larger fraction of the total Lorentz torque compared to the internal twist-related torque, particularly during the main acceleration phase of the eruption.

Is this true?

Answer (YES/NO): YES